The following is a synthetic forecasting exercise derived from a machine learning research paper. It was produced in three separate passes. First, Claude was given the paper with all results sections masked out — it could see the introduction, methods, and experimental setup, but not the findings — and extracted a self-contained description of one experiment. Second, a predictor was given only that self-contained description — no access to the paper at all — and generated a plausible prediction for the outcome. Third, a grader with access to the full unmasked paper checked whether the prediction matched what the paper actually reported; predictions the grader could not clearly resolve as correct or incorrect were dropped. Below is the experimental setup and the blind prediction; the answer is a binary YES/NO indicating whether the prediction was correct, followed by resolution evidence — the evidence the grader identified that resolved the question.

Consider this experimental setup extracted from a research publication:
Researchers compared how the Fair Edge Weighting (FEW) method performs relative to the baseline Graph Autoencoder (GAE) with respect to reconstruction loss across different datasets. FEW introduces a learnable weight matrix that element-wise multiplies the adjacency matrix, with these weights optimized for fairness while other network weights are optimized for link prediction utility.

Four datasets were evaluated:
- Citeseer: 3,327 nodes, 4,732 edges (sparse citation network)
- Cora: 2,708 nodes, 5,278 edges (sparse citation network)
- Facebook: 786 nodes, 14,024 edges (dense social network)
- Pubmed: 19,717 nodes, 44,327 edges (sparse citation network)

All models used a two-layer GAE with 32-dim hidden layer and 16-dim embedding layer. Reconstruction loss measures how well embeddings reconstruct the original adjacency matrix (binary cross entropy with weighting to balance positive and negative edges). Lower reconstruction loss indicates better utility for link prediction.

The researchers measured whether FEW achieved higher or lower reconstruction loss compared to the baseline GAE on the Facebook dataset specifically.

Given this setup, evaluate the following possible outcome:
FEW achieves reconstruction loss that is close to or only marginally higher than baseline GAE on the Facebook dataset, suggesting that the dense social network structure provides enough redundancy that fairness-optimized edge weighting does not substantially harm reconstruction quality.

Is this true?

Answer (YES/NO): NO